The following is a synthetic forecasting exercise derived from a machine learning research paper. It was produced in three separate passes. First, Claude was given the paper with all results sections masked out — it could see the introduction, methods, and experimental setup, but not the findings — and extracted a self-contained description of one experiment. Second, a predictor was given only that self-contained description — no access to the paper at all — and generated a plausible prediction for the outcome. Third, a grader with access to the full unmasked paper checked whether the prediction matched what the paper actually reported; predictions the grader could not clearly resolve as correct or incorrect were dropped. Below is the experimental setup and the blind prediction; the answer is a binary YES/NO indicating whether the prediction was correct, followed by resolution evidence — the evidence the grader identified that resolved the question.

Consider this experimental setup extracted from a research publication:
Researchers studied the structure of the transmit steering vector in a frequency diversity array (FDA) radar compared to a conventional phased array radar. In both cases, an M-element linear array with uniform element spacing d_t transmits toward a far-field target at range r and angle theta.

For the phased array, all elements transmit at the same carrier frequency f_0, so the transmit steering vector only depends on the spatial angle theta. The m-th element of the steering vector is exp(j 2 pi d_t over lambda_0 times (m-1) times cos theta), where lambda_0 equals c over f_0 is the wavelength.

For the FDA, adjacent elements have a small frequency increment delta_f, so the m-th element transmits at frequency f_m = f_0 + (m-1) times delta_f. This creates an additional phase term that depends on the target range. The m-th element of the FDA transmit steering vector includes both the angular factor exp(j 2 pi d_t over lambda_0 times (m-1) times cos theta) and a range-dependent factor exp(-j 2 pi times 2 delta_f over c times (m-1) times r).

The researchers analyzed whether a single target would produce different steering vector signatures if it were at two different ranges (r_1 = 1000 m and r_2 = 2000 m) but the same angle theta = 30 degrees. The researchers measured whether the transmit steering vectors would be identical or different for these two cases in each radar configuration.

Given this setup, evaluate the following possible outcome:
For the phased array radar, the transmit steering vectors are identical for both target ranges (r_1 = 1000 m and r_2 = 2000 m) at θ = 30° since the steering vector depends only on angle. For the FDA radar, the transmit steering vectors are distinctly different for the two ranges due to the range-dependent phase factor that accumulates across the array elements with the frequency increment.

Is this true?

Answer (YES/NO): YES